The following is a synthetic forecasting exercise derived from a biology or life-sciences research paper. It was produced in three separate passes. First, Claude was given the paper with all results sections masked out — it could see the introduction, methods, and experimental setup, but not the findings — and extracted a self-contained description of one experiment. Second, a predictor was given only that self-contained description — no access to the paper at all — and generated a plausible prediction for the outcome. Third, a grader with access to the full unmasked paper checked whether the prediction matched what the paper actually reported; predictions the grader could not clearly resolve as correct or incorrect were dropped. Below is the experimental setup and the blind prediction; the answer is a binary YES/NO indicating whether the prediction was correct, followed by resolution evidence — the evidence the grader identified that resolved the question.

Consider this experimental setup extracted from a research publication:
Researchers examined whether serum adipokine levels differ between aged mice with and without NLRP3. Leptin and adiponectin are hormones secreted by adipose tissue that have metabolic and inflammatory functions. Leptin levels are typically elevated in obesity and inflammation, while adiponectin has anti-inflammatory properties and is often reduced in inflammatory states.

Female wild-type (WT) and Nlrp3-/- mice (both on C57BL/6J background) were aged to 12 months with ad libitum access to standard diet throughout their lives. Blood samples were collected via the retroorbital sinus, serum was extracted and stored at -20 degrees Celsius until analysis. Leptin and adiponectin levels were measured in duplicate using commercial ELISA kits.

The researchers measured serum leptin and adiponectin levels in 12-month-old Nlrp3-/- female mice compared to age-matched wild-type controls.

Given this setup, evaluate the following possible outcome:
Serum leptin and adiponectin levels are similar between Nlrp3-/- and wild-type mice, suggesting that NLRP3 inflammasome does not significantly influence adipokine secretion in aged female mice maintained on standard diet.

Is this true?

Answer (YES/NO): NO